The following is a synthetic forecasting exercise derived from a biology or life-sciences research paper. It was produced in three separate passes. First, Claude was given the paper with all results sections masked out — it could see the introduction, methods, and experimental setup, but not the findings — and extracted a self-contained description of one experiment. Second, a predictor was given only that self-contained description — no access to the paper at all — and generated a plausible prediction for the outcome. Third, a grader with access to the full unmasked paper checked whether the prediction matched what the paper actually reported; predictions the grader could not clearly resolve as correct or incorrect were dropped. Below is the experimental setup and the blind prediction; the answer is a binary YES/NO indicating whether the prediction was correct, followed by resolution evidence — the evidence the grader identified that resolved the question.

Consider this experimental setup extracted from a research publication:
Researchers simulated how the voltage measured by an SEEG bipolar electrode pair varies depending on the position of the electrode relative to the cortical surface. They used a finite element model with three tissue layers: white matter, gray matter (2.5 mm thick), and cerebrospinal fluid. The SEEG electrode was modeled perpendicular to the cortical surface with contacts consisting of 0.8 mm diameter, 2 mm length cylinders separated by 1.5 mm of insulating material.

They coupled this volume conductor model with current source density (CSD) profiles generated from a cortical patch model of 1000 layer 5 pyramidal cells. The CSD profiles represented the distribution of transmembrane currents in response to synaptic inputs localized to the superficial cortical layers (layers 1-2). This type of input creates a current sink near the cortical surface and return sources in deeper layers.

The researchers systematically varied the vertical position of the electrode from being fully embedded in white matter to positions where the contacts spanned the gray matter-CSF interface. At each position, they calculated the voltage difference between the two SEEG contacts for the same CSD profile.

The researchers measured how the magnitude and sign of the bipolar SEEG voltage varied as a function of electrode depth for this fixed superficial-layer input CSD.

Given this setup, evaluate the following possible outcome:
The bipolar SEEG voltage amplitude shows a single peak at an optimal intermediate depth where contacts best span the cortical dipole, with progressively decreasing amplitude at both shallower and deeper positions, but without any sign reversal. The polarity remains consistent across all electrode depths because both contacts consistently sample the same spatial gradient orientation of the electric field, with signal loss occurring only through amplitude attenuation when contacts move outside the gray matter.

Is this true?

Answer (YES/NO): NO